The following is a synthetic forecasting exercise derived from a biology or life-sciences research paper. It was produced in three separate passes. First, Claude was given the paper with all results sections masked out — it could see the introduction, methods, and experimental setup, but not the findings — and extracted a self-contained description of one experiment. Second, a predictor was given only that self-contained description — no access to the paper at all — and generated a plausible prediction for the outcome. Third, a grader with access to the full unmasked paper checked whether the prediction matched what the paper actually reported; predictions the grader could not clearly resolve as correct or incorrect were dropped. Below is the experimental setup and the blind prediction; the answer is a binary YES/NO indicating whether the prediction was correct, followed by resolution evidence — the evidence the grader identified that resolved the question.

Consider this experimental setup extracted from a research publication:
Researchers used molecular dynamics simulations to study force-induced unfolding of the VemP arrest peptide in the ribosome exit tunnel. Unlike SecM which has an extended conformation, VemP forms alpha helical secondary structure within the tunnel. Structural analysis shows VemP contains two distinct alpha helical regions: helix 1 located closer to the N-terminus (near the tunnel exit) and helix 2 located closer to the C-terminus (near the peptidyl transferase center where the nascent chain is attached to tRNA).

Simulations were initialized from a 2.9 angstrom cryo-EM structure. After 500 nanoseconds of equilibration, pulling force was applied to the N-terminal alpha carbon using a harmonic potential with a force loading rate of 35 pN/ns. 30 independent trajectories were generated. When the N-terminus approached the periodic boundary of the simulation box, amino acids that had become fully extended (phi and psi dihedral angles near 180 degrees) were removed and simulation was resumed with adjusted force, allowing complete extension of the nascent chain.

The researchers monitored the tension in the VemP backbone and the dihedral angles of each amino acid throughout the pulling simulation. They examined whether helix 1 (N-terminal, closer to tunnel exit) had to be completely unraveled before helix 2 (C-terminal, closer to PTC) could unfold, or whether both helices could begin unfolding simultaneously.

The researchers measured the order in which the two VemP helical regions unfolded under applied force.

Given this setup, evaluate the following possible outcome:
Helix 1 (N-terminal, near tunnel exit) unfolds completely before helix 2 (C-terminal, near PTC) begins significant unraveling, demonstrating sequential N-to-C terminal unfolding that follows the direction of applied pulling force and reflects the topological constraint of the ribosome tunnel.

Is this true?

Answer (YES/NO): YES